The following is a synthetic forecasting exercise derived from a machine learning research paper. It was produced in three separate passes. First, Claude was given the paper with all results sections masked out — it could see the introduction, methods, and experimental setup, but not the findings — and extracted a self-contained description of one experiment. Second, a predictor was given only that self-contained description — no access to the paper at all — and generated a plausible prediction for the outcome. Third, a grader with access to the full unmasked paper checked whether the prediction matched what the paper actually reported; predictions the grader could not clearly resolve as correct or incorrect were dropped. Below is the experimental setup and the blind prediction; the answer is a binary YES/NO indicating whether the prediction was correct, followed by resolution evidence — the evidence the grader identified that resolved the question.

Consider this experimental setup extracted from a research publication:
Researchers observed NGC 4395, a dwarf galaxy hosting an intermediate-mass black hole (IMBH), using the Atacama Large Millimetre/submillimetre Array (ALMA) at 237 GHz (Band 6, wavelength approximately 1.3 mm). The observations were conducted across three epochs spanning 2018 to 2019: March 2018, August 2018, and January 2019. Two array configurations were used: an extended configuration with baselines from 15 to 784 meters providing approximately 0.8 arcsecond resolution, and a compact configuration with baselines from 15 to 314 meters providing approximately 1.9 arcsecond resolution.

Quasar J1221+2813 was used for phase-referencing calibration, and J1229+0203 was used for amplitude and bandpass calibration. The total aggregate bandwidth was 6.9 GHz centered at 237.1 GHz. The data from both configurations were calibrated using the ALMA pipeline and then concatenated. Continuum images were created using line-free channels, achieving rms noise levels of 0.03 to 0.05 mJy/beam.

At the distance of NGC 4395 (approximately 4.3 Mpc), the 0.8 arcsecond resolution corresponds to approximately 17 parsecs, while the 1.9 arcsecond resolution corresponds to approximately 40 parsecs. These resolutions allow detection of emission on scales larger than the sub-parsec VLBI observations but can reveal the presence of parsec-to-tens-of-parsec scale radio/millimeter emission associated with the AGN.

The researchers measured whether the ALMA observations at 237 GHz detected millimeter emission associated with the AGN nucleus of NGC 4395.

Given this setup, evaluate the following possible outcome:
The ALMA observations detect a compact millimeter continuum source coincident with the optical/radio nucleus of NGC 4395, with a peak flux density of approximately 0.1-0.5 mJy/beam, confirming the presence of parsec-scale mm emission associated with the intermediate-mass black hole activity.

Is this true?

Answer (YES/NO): YES